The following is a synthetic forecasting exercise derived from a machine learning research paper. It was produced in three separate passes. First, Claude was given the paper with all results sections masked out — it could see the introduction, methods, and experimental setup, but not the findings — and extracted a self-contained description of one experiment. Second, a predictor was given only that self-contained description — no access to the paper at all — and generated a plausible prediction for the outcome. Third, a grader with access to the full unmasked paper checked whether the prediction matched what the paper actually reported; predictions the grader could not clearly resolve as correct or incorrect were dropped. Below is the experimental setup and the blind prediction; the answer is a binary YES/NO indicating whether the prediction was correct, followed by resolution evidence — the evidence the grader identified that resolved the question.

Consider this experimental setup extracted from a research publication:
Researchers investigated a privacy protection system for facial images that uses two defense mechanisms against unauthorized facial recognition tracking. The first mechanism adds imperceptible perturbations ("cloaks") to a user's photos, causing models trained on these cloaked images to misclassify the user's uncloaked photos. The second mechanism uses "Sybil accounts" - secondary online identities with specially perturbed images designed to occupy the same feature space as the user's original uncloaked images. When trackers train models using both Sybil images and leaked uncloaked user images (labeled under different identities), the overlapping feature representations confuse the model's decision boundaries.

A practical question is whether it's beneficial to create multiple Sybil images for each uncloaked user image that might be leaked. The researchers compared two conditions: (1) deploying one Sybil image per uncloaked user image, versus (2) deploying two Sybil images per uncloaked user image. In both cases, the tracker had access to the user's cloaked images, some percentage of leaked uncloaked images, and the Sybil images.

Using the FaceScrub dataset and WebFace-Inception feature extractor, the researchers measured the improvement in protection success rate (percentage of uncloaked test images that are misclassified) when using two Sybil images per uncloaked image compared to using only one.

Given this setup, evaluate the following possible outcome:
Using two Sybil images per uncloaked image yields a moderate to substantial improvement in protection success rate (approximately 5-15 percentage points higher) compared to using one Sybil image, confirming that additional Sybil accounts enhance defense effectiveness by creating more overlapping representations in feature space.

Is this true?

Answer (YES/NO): YES